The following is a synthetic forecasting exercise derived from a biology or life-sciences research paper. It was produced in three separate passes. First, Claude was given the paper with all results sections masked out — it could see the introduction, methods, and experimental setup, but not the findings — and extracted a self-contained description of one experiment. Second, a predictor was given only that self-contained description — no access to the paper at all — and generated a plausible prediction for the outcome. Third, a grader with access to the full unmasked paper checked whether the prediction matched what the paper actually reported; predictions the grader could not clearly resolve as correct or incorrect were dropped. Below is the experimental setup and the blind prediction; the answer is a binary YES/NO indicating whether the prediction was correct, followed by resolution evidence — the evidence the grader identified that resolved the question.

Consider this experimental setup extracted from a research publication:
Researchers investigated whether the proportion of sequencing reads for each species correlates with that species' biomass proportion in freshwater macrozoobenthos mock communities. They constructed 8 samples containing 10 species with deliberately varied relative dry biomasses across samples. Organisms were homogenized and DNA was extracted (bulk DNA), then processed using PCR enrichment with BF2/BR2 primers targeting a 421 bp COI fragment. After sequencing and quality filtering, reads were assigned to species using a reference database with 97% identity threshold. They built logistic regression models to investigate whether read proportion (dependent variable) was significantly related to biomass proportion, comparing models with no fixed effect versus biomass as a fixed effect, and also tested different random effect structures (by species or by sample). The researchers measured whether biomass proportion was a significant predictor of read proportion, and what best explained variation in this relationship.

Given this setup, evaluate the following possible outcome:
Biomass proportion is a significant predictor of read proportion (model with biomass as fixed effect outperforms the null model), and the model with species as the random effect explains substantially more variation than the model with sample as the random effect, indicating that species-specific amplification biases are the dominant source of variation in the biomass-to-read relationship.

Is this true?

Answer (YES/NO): YES